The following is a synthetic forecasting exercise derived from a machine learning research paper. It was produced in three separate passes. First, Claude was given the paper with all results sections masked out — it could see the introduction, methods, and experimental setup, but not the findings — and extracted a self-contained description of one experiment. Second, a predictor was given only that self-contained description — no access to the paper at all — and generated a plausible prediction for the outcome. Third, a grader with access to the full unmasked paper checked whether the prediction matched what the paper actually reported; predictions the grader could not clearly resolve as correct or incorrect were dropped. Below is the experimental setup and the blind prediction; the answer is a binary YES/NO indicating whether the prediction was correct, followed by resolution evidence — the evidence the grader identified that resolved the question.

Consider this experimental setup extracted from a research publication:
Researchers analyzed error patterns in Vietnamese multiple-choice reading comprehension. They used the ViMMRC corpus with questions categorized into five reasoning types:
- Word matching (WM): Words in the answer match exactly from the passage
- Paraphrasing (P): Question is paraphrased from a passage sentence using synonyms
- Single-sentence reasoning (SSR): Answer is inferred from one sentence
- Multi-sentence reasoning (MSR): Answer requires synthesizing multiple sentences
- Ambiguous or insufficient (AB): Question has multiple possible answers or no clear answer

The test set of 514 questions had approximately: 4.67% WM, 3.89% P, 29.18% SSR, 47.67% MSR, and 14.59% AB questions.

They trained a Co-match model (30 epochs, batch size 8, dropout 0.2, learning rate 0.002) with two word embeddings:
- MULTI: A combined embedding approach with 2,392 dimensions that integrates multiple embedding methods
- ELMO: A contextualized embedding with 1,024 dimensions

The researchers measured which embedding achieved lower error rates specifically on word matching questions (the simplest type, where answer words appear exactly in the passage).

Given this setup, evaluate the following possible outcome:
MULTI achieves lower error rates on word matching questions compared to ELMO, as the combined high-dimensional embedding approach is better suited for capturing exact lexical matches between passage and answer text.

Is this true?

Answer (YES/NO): YES